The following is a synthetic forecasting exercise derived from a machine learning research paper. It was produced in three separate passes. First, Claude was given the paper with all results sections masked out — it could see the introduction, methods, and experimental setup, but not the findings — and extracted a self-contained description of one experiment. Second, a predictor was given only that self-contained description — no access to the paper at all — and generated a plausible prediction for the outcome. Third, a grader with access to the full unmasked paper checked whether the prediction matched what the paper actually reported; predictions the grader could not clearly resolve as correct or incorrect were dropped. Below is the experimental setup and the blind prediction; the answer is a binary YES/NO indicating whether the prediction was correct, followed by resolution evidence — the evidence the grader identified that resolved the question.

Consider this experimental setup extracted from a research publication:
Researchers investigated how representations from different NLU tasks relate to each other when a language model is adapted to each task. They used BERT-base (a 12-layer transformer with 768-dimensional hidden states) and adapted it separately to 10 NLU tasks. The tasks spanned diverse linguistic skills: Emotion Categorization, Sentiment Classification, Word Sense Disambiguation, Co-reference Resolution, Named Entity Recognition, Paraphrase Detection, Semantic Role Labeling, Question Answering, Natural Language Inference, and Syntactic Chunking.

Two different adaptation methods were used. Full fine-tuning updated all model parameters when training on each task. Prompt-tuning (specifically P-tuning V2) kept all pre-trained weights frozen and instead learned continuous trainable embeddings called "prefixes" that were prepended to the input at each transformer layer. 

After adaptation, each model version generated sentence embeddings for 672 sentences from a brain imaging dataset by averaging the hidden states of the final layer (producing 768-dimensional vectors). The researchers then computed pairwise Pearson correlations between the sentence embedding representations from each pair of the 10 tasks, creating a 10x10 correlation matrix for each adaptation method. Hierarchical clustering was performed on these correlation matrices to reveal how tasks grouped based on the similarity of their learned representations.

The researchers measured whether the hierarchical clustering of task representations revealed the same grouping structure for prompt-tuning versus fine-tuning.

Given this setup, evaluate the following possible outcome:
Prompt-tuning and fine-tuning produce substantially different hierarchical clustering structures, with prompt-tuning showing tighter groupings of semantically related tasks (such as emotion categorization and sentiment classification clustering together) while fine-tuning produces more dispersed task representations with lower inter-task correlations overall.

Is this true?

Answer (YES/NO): NO